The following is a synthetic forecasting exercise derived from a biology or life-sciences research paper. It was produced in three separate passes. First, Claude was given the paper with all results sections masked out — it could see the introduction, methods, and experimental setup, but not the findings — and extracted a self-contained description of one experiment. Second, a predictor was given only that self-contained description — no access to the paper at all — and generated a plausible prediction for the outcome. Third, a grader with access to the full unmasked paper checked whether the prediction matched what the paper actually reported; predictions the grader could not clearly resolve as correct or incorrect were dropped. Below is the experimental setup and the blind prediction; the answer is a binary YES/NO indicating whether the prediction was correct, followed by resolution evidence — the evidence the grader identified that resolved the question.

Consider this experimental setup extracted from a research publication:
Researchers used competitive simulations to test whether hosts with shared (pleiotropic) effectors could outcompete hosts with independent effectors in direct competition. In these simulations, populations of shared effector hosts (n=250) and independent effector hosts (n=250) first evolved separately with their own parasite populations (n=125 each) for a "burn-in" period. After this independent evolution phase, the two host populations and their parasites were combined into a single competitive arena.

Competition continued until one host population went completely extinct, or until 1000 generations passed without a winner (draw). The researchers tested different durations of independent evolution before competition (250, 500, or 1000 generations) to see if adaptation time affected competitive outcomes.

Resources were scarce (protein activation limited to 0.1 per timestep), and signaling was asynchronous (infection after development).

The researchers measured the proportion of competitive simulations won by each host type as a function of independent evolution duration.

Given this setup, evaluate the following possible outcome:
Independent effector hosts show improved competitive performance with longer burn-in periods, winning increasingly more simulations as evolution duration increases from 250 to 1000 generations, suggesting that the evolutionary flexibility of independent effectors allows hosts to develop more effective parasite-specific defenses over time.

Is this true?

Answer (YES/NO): YES